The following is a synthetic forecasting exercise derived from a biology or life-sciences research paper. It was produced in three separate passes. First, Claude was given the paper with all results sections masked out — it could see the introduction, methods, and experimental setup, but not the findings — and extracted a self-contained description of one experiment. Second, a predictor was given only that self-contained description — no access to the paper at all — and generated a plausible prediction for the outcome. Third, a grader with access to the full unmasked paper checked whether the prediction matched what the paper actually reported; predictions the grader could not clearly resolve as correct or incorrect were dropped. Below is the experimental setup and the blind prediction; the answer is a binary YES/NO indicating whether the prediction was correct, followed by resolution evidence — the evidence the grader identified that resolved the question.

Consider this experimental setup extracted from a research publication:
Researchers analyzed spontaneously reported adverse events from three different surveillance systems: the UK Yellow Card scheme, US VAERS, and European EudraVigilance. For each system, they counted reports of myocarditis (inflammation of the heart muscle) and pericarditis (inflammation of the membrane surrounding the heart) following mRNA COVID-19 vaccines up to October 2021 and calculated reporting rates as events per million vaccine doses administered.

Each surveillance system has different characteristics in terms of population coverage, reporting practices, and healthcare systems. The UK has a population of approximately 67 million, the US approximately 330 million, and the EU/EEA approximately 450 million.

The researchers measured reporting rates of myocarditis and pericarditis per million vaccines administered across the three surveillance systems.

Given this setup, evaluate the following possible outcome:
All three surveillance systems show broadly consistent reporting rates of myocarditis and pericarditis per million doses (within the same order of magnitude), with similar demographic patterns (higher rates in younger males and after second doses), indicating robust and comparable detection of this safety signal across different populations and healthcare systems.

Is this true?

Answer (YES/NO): YES